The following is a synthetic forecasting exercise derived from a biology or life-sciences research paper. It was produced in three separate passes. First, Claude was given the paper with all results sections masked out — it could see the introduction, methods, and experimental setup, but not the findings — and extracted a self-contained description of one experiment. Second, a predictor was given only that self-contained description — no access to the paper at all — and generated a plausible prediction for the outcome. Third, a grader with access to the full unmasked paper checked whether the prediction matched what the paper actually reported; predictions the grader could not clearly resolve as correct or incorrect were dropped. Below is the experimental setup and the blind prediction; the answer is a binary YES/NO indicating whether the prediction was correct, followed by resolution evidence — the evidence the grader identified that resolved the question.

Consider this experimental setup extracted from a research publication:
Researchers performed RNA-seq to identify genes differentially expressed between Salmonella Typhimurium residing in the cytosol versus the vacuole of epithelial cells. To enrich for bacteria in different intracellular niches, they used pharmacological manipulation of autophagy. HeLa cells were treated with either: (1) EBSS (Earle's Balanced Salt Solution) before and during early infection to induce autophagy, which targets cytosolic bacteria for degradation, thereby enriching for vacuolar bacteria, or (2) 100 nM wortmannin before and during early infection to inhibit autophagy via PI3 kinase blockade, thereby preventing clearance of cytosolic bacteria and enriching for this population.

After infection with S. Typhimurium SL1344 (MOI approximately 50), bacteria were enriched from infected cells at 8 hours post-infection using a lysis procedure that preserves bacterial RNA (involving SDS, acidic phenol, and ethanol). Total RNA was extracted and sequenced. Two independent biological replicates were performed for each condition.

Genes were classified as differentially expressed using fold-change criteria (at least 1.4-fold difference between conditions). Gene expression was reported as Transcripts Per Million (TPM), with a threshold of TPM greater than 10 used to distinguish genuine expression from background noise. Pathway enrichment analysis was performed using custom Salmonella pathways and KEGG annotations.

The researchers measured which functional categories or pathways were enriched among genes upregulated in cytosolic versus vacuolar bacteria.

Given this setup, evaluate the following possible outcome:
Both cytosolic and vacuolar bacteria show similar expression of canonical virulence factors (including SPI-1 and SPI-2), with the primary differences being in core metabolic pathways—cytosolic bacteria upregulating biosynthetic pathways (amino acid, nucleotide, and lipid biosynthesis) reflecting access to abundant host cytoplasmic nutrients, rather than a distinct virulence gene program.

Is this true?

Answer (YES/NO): NO